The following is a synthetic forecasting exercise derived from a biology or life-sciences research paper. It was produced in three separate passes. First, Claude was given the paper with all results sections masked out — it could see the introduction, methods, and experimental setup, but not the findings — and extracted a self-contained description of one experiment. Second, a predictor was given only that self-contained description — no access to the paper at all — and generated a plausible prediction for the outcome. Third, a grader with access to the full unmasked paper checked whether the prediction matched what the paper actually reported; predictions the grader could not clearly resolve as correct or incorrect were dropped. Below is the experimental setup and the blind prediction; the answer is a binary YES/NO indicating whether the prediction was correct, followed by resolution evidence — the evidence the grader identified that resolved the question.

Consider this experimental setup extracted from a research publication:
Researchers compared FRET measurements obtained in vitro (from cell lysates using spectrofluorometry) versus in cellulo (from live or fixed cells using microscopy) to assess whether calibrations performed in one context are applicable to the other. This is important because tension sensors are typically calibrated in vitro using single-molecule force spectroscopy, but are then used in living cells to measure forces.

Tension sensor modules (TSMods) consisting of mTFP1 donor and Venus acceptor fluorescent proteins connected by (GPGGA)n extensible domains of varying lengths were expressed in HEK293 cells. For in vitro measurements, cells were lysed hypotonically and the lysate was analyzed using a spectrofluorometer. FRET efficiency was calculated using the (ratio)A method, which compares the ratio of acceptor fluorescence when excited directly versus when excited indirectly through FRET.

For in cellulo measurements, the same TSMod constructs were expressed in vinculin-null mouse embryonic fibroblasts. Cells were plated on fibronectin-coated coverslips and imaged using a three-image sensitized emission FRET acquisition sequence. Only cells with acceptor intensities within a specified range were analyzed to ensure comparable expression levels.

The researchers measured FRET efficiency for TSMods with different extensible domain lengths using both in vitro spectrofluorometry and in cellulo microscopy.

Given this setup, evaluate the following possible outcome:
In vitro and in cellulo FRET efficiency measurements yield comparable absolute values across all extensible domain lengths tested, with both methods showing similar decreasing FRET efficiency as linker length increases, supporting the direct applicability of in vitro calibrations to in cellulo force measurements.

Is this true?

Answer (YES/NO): NO